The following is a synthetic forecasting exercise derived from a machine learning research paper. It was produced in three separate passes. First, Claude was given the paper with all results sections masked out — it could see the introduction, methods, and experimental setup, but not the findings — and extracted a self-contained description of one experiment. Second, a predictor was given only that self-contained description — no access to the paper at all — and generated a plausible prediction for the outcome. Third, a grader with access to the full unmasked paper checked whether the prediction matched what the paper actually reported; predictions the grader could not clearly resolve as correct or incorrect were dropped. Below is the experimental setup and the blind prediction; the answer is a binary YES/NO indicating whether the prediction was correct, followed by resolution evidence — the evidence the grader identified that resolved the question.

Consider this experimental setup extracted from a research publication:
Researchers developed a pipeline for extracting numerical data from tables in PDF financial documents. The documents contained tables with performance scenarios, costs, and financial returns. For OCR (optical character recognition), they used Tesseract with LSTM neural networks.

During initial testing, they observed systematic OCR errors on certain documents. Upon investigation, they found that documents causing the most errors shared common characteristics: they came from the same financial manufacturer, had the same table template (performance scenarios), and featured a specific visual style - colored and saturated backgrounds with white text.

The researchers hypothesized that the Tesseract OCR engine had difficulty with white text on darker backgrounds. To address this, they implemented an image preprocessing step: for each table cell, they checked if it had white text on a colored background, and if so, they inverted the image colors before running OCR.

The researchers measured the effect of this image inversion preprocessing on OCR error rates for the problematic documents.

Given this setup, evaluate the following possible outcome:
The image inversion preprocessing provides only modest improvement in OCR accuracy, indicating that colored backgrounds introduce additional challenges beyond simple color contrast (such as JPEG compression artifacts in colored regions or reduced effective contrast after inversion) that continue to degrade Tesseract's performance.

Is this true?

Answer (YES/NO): NO